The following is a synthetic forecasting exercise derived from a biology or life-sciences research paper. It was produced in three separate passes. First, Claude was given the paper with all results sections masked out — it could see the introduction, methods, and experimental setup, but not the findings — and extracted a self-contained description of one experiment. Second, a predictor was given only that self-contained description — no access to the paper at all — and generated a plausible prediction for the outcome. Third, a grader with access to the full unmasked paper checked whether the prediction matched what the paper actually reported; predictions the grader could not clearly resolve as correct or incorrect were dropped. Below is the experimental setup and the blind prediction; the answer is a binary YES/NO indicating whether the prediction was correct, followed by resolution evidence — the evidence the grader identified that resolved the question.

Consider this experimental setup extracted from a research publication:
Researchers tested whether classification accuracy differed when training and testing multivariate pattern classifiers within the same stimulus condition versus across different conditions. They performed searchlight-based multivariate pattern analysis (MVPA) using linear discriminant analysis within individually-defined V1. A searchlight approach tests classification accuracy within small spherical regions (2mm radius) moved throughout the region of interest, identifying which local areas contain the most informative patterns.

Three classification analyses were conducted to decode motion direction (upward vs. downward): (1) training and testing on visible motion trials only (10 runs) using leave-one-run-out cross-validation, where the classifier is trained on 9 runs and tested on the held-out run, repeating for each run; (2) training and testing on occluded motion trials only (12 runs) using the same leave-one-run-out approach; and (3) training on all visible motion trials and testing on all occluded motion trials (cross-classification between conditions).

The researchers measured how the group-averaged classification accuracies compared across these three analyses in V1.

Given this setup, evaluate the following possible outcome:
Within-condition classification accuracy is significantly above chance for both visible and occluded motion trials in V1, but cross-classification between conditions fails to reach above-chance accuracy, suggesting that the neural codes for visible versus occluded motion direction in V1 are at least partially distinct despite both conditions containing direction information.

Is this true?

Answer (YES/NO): NO